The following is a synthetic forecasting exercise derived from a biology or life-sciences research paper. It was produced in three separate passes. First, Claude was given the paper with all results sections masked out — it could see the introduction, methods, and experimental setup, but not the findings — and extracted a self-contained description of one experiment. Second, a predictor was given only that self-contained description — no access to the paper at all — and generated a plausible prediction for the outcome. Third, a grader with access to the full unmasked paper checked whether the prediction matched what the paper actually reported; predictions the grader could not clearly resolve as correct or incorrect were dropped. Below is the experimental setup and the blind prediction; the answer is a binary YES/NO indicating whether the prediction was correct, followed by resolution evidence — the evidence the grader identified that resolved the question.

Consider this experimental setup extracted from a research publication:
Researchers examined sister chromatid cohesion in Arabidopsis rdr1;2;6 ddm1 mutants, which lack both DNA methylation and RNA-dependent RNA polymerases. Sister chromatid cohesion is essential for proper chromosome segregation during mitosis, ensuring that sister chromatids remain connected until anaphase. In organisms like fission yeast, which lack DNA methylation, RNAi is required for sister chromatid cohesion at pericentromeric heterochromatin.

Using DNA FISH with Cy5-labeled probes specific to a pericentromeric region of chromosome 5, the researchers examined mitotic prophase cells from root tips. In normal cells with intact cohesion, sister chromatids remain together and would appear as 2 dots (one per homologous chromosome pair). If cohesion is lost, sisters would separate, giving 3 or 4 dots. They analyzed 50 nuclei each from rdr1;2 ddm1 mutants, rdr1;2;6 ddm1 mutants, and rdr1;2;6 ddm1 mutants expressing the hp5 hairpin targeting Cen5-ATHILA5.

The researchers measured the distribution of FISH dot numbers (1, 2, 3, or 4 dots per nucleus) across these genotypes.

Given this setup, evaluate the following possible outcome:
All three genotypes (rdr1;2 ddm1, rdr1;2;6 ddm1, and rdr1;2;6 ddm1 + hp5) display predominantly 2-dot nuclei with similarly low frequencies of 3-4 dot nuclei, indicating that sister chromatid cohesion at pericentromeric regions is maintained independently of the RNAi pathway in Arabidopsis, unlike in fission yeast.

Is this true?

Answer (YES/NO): NO